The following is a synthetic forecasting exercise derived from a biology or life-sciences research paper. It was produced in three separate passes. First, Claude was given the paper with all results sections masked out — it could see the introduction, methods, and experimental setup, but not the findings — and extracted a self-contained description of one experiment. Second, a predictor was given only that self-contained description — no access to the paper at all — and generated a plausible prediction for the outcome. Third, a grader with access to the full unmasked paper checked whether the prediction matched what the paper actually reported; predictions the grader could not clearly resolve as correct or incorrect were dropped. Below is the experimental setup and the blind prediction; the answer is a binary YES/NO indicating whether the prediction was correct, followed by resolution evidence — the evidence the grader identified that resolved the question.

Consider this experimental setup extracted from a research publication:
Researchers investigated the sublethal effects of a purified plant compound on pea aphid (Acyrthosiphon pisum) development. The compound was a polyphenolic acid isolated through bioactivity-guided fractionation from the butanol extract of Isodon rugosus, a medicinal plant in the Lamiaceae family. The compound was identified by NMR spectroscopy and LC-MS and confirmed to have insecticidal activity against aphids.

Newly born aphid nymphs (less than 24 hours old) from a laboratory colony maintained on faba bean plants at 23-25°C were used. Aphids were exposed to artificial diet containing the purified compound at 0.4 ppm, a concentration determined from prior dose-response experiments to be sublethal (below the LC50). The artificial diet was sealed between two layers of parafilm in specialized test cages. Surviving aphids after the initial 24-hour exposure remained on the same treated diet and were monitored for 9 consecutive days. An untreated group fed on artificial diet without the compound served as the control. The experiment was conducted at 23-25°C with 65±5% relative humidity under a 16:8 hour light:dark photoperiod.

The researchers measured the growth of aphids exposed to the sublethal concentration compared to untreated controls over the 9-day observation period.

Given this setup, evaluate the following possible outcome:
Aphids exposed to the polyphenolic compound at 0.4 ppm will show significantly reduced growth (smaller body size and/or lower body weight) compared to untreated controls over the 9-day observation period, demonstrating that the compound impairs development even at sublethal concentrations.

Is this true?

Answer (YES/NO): YES